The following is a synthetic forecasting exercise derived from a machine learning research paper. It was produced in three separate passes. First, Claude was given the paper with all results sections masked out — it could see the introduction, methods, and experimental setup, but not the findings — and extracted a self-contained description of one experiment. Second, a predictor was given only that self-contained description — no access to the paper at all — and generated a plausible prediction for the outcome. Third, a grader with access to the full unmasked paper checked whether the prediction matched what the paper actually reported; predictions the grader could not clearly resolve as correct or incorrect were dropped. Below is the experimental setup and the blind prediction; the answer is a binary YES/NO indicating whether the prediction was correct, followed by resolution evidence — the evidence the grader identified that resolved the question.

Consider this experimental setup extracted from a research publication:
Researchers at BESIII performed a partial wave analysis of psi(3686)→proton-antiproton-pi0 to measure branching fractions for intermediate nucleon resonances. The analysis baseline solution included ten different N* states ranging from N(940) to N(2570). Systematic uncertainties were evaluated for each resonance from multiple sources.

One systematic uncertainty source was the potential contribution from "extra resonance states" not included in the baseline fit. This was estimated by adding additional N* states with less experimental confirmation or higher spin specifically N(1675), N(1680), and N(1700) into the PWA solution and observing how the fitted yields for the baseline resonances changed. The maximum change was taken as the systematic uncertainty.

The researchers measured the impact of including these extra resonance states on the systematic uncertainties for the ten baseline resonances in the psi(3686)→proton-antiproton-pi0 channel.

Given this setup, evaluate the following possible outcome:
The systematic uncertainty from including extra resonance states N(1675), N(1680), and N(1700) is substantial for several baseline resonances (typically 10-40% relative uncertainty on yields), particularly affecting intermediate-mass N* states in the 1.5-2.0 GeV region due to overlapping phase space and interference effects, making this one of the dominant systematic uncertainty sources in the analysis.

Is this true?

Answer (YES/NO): NO